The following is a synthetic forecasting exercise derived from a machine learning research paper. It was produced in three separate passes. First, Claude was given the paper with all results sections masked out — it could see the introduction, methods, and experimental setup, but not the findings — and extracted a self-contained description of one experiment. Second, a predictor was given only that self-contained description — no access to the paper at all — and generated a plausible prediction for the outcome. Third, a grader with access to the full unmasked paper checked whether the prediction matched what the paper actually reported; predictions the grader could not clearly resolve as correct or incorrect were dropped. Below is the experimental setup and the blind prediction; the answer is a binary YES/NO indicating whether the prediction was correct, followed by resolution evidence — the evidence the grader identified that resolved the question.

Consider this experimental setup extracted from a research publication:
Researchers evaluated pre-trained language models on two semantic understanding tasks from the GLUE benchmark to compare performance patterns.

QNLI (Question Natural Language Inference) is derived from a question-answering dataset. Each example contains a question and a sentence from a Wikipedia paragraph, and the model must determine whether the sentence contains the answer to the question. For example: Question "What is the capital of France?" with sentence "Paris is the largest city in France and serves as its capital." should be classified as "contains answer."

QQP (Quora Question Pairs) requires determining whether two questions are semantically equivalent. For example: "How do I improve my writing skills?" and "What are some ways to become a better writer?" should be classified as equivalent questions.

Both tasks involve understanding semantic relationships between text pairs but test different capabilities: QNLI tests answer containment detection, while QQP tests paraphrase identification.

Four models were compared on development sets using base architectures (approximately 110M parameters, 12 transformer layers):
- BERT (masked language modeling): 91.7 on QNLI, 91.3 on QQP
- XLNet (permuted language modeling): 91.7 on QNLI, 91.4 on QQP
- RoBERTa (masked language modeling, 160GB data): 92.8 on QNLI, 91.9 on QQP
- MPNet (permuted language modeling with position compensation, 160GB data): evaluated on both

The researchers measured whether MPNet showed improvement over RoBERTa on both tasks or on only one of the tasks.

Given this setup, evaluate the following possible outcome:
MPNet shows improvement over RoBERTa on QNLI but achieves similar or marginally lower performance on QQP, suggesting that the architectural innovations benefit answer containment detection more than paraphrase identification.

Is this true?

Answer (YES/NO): YES